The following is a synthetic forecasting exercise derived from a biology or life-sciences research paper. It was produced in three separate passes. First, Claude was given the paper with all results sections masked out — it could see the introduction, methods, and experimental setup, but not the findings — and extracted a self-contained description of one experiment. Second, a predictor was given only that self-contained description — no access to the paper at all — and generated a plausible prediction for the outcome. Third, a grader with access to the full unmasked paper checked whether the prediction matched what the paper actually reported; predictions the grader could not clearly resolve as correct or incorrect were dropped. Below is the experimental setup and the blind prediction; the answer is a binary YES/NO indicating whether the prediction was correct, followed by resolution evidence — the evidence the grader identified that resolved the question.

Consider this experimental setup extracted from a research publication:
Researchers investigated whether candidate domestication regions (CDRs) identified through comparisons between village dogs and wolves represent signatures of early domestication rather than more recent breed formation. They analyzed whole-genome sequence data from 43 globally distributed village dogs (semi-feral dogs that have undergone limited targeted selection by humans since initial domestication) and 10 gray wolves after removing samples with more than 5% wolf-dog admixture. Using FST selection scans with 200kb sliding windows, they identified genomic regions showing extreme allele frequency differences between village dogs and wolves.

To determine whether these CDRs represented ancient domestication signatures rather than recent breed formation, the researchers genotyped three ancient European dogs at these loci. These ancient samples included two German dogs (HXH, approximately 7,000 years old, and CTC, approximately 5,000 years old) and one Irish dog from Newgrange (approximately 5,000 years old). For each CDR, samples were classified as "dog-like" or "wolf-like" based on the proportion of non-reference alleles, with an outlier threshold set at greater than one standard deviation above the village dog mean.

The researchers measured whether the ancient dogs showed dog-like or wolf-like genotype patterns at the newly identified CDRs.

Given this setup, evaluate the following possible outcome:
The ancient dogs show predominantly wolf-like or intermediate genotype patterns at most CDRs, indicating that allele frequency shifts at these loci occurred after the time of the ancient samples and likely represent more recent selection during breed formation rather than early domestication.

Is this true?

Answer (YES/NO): NO